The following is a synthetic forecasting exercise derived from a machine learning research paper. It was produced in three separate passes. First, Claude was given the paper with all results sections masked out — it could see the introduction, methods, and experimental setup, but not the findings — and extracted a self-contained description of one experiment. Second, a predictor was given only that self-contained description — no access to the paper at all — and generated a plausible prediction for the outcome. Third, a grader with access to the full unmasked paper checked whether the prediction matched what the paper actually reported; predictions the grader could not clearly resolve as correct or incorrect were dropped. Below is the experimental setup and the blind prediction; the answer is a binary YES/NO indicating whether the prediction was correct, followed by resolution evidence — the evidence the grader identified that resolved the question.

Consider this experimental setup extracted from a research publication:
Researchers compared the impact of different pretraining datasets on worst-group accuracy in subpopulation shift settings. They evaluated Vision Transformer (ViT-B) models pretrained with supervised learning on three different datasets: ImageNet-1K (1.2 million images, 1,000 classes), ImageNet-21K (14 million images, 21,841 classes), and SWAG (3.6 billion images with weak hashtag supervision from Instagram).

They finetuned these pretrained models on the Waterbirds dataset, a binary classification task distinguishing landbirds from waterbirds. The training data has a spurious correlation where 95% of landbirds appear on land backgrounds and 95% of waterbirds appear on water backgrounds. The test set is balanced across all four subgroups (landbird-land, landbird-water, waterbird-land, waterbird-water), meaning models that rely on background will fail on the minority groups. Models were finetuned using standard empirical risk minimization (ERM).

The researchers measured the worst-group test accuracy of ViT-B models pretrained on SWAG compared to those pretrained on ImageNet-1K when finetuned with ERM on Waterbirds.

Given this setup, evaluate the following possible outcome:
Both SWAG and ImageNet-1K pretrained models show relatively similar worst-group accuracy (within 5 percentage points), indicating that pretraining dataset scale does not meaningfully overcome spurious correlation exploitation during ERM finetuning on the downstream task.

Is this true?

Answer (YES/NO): NO